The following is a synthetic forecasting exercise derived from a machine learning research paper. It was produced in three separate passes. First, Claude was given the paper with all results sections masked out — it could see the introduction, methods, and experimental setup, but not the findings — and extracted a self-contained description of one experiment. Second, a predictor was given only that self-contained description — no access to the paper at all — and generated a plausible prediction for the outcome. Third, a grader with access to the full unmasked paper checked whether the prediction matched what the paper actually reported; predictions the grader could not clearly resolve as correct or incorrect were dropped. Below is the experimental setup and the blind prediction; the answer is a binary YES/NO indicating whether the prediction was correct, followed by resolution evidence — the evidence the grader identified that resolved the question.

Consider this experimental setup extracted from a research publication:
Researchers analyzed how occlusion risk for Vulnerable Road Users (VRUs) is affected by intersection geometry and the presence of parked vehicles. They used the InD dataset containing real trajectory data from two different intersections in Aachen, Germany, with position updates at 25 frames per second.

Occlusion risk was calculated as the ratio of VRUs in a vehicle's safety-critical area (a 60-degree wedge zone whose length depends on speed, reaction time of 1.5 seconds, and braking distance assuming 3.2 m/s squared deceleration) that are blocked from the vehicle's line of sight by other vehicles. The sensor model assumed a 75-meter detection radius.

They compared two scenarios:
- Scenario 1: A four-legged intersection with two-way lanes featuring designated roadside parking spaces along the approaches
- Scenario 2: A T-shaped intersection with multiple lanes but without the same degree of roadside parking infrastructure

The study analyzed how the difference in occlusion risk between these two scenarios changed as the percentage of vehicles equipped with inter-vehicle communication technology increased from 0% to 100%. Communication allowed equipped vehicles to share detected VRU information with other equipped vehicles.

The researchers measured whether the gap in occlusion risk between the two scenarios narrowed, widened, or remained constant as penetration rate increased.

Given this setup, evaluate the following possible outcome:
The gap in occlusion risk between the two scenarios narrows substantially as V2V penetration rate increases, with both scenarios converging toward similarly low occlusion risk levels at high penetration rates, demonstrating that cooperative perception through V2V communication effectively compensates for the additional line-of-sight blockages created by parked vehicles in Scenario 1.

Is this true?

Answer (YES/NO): YES